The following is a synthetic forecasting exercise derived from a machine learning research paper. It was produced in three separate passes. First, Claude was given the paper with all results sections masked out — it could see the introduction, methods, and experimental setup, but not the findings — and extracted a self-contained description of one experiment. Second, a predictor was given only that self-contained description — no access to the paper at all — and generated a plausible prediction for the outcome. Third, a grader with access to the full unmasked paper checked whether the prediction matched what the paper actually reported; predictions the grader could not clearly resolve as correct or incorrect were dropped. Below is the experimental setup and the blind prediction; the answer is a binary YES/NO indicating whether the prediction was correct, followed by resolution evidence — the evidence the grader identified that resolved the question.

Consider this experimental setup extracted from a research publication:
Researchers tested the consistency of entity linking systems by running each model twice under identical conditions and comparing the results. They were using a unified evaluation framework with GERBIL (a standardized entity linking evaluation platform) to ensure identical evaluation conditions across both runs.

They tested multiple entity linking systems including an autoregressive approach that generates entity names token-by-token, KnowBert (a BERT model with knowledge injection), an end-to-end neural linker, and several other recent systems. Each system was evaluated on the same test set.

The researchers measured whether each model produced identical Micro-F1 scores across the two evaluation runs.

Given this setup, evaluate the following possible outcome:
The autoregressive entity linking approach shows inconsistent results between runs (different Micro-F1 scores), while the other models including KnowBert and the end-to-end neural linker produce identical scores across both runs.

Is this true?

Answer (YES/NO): YES